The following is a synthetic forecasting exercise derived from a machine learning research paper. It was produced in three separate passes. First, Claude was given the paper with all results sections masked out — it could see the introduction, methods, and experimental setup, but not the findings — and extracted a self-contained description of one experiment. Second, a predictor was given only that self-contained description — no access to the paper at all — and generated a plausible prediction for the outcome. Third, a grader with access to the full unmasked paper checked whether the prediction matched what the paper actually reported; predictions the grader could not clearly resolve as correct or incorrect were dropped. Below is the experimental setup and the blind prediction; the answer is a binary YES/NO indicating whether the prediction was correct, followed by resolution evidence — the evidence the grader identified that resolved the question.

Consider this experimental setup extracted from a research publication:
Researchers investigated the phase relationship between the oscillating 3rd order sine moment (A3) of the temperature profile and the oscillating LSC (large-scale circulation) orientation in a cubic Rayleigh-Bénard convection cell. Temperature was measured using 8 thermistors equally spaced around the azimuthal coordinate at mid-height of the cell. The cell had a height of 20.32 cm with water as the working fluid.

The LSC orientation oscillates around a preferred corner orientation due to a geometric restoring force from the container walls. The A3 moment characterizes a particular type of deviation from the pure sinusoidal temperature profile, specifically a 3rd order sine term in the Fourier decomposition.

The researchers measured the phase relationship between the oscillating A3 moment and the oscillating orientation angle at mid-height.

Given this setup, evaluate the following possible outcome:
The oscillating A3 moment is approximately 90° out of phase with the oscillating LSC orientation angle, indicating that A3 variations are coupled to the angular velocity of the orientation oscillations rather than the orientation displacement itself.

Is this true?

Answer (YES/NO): NO